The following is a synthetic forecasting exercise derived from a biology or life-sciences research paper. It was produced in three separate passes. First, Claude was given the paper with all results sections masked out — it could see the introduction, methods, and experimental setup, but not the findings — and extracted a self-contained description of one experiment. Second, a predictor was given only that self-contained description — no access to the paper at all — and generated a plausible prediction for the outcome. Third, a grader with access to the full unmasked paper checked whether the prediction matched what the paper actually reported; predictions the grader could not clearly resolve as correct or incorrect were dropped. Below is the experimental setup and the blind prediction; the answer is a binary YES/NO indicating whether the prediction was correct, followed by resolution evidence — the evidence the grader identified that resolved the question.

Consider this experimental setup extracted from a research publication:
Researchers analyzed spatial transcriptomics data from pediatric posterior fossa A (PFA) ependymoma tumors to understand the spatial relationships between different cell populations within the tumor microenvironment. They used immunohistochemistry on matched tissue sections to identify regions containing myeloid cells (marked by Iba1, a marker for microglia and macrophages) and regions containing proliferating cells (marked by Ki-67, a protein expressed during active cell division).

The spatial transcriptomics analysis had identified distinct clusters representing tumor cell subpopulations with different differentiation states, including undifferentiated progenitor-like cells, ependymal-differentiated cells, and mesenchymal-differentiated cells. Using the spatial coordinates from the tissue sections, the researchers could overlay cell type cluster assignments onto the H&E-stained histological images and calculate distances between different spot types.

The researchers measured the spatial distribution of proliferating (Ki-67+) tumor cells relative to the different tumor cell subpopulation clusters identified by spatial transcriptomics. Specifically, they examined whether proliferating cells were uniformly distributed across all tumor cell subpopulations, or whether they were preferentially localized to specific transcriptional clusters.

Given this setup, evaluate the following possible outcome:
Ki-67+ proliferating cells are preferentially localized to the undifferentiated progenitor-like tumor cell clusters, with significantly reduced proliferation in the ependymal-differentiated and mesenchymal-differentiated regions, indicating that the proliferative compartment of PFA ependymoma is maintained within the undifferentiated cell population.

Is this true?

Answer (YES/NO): YES